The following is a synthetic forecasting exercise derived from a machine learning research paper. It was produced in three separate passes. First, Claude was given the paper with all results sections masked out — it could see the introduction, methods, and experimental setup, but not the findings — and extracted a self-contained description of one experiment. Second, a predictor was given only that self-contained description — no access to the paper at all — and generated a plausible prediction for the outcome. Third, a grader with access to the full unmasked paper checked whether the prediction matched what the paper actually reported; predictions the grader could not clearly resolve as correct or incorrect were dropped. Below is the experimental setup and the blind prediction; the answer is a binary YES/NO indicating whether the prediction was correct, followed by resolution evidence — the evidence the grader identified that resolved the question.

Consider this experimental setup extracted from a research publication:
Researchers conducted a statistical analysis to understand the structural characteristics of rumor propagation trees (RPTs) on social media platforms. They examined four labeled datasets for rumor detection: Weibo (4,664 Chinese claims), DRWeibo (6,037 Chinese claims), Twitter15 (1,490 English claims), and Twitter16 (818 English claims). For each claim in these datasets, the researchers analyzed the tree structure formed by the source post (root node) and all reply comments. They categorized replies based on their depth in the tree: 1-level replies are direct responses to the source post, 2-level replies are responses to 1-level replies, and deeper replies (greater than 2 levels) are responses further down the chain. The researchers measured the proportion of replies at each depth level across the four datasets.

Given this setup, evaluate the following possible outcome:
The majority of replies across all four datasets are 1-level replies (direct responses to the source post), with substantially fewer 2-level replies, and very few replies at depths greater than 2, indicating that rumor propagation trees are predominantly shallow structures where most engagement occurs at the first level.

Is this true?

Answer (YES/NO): YES